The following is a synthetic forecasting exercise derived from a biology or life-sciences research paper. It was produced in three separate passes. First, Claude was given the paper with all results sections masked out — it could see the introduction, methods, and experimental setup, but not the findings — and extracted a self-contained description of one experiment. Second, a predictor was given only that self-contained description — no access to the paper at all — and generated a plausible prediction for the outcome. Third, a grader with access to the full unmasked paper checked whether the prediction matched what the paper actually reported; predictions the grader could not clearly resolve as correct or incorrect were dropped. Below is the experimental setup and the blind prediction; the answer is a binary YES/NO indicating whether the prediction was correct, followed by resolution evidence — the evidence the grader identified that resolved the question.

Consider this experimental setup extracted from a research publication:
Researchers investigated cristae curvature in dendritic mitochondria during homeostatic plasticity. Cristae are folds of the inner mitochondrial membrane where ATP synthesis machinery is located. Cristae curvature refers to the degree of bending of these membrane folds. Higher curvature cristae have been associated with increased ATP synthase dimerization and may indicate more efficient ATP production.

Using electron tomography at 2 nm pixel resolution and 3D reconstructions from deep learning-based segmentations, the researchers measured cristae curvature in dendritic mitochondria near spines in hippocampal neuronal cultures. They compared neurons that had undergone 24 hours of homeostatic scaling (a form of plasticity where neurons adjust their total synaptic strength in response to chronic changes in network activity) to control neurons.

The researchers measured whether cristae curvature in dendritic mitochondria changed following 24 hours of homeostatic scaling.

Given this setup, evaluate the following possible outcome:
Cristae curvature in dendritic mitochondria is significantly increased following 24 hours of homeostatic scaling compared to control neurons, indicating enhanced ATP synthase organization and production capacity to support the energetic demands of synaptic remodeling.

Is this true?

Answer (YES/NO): YES